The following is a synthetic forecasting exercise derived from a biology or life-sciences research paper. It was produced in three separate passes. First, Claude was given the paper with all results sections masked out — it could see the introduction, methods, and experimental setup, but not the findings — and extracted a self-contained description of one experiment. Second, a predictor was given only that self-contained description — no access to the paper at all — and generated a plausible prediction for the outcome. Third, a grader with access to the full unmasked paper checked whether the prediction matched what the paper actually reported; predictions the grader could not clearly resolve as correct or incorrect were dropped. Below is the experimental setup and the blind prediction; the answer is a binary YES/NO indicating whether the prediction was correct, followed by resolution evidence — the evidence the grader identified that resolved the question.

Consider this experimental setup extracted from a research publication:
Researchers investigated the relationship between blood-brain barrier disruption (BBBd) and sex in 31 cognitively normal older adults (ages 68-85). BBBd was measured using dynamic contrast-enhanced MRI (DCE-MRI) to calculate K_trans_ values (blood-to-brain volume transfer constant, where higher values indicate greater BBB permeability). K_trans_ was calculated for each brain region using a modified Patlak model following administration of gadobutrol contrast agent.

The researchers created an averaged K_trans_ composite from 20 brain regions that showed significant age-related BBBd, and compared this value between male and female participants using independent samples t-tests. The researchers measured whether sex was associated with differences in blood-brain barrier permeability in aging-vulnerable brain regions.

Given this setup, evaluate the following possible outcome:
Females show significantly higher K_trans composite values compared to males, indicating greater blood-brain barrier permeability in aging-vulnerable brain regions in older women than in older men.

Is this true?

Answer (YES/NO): NO